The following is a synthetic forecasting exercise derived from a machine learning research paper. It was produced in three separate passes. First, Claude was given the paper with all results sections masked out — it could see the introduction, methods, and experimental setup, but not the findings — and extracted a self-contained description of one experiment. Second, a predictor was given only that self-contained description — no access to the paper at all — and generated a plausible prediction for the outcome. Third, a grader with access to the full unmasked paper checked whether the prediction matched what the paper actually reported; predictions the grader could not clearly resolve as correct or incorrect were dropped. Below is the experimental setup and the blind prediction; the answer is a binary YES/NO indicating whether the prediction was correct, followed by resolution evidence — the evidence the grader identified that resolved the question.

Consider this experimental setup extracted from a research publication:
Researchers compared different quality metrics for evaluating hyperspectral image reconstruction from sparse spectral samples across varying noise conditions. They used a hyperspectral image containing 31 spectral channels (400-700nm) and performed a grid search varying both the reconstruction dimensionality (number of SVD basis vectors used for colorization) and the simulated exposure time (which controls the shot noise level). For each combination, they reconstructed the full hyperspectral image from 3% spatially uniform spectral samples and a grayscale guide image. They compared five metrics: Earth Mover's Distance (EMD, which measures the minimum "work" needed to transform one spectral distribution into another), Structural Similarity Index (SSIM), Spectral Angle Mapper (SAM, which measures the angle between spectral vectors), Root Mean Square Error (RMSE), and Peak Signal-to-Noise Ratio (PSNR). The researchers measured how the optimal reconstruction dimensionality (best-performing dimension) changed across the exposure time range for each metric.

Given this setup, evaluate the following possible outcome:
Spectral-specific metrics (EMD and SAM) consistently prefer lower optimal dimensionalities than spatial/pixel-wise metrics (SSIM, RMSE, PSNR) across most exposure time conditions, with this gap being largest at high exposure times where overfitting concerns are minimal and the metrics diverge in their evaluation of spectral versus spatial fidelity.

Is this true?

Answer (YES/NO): NO